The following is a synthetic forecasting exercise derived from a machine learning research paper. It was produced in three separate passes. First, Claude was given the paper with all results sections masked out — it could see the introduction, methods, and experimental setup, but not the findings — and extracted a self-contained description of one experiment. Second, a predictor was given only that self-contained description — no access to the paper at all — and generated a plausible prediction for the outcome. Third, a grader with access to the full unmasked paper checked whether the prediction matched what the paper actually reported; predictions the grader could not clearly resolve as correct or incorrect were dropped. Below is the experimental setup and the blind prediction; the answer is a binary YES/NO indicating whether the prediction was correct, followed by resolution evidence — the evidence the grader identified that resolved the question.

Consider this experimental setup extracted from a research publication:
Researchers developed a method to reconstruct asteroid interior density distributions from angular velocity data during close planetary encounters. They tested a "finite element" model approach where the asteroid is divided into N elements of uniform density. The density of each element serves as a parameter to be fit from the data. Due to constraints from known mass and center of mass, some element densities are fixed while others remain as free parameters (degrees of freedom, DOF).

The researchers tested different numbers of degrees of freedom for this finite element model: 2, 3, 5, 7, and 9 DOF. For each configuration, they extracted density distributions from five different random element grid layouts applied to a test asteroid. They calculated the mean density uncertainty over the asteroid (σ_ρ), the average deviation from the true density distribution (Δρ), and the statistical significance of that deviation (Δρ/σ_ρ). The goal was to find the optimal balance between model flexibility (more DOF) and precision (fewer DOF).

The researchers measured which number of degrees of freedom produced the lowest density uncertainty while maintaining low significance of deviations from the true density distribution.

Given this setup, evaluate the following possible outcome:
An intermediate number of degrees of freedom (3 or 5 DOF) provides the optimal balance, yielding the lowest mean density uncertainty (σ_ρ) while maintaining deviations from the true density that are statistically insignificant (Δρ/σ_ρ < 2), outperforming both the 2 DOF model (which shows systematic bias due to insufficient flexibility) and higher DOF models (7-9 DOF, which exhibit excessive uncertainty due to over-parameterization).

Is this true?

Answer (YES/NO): NO